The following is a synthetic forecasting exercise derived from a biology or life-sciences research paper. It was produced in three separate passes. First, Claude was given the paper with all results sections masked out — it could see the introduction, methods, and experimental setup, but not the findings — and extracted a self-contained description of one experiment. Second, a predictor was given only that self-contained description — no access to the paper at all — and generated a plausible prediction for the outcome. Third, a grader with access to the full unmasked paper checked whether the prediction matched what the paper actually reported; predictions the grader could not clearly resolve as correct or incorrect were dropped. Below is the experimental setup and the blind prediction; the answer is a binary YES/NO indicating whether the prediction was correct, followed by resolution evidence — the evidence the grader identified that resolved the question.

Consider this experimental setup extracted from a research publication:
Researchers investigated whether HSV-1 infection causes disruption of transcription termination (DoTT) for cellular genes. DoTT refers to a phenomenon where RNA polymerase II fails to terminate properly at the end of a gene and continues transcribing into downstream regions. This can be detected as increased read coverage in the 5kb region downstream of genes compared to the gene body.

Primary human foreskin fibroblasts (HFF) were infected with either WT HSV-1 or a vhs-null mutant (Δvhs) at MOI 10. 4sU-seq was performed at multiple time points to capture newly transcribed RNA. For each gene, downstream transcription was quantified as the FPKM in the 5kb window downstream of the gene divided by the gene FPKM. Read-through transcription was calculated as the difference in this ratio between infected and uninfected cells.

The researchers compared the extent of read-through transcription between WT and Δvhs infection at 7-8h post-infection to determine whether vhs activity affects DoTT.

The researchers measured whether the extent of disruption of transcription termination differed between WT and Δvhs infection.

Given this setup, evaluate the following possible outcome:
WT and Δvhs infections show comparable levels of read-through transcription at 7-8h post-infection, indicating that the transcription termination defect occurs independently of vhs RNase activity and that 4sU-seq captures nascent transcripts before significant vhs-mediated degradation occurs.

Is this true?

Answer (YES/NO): YES